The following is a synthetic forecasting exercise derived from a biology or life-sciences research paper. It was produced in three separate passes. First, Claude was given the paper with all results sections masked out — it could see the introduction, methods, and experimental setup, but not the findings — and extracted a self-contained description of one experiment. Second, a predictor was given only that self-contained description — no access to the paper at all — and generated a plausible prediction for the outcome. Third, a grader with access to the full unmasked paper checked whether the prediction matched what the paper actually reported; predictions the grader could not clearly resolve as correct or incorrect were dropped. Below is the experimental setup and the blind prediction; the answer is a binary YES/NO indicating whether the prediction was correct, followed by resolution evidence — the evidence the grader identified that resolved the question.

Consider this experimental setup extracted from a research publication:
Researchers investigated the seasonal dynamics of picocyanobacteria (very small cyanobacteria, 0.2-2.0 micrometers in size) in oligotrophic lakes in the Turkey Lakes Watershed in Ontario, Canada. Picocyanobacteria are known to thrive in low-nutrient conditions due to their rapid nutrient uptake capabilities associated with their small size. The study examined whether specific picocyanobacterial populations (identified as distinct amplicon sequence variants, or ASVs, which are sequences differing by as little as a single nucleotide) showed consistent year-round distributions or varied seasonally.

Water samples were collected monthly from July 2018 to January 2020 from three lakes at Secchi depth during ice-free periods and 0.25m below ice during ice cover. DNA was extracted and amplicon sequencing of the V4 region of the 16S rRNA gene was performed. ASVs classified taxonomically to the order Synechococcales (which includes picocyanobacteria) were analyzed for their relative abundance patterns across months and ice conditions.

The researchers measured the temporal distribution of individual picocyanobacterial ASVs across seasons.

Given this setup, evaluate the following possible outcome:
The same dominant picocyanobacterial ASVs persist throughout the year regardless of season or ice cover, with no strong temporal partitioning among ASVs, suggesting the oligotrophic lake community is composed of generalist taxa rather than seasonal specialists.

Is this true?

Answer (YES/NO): NO